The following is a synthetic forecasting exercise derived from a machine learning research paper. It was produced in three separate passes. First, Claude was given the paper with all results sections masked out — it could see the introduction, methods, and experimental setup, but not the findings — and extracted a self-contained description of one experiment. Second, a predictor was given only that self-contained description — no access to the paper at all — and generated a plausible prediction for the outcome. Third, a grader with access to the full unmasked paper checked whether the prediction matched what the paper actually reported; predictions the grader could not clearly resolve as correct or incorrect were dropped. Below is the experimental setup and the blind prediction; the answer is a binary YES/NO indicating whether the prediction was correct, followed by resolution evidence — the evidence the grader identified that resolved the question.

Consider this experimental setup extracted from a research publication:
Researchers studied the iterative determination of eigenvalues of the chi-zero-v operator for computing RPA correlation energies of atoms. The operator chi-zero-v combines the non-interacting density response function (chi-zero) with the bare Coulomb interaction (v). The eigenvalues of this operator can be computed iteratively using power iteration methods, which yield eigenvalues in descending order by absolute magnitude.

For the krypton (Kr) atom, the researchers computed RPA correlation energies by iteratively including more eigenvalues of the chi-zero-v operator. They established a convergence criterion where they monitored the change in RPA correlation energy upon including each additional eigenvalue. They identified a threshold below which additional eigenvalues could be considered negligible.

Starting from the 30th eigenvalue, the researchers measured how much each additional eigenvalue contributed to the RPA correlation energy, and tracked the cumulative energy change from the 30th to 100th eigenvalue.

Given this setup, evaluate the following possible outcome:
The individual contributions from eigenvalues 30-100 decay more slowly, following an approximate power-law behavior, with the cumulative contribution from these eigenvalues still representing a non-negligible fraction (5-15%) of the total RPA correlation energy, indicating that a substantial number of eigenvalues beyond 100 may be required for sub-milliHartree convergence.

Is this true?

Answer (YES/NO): NO